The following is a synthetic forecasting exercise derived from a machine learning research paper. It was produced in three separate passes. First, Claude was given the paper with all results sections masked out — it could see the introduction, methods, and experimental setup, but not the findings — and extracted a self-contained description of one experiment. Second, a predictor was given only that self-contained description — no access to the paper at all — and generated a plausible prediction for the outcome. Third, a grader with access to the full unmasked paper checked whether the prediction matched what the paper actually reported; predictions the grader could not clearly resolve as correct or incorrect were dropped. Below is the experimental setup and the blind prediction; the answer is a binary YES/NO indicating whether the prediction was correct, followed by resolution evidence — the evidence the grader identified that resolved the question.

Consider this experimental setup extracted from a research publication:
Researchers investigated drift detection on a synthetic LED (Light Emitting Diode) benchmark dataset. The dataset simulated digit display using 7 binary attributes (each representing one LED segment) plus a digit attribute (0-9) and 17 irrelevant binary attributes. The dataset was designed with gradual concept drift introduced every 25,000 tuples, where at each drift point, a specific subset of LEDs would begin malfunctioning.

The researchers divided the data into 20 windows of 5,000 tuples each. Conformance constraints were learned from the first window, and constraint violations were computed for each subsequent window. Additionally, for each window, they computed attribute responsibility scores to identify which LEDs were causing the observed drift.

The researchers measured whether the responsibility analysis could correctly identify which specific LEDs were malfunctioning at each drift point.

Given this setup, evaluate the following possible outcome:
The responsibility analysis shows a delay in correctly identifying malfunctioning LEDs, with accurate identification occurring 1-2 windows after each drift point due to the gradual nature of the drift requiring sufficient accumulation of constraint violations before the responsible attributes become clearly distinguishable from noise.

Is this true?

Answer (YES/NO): NO